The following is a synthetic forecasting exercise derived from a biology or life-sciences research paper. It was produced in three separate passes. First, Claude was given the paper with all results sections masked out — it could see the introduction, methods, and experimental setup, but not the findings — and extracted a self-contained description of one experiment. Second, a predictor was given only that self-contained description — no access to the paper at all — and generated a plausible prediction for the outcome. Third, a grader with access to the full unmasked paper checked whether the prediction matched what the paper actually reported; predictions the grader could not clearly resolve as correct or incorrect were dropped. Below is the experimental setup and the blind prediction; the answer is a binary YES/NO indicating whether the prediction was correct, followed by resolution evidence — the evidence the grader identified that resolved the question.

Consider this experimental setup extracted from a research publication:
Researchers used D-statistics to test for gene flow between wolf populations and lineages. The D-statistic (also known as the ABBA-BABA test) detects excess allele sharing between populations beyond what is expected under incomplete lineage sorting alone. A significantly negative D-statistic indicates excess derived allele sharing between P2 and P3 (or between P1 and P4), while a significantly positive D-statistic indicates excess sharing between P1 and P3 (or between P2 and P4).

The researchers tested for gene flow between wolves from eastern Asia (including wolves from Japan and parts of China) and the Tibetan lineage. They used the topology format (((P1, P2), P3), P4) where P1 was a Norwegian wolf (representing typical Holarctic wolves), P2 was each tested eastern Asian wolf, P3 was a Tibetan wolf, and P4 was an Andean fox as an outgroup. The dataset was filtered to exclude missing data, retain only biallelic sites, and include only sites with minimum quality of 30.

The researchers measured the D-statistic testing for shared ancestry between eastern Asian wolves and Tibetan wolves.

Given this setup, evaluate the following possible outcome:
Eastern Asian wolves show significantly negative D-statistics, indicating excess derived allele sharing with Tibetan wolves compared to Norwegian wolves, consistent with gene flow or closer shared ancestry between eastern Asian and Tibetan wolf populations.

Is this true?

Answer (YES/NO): YES